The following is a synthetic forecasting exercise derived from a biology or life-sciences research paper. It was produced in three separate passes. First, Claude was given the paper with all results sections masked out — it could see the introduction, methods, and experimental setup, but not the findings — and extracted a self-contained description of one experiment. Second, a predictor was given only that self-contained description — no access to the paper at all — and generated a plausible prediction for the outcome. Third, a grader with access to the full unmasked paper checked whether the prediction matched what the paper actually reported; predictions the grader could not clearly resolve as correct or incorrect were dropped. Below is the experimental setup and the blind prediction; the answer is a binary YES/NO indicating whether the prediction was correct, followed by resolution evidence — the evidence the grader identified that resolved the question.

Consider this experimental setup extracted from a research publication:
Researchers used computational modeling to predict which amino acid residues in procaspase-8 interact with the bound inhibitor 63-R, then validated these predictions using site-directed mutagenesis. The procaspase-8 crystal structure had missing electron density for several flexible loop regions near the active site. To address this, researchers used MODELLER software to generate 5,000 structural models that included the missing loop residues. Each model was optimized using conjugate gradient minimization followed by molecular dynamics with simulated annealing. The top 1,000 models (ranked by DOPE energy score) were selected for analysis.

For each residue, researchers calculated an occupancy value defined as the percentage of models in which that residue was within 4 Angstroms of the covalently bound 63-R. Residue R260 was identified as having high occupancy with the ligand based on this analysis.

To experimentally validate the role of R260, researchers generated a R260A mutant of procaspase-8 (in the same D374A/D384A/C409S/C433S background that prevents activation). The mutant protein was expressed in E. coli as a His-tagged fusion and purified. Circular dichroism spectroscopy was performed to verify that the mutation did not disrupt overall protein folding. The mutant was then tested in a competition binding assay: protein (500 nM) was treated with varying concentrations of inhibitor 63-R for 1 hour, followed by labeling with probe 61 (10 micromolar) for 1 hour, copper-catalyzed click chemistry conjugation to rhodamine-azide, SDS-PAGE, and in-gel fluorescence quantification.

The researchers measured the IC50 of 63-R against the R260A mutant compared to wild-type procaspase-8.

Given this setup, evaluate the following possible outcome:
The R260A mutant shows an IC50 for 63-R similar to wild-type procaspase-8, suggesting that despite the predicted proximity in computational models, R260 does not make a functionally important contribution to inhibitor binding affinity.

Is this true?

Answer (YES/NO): NO